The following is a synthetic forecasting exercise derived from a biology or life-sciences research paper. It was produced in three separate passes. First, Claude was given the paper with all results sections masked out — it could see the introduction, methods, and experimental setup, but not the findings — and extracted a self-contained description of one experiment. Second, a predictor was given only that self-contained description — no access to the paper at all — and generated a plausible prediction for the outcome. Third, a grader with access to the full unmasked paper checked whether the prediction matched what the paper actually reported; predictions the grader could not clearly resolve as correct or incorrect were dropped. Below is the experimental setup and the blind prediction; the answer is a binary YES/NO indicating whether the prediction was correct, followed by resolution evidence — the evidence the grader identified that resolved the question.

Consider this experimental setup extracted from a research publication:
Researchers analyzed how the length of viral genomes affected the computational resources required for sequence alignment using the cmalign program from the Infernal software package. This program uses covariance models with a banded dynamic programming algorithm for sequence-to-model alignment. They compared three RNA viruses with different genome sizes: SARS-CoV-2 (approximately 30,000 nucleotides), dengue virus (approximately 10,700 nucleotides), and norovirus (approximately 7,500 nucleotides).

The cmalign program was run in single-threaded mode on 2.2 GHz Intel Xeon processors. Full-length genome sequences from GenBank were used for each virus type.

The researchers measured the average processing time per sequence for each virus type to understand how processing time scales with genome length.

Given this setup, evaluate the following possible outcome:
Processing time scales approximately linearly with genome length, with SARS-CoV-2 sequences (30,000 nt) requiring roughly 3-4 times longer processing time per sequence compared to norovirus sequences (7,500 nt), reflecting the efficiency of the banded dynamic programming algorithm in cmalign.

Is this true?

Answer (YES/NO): NO